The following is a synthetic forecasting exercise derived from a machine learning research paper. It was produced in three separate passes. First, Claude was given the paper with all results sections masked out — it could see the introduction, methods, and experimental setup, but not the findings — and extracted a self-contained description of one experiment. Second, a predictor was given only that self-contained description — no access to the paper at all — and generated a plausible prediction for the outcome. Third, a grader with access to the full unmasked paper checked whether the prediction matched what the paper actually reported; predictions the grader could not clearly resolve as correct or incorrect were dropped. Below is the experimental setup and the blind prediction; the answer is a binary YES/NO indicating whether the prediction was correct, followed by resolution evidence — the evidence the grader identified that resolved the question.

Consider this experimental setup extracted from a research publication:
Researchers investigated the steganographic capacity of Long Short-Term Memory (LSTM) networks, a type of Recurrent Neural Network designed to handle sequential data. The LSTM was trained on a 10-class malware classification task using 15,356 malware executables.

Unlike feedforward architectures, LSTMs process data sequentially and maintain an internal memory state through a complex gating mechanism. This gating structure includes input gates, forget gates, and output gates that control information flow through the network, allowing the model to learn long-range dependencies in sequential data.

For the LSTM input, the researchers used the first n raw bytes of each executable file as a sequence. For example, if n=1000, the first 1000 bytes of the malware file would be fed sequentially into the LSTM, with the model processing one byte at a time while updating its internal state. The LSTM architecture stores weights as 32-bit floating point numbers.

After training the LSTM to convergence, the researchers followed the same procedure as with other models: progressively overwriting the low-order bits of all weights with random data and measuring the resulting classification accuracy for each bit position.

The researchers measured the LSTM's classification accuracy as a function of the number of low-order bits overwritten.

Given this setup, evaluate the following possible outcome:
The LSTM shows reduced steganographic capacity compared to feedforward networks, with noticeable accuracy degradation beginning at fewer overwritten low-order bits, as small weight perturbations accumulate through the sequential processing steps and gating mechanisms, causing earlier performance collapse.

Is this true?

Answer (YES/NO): NO